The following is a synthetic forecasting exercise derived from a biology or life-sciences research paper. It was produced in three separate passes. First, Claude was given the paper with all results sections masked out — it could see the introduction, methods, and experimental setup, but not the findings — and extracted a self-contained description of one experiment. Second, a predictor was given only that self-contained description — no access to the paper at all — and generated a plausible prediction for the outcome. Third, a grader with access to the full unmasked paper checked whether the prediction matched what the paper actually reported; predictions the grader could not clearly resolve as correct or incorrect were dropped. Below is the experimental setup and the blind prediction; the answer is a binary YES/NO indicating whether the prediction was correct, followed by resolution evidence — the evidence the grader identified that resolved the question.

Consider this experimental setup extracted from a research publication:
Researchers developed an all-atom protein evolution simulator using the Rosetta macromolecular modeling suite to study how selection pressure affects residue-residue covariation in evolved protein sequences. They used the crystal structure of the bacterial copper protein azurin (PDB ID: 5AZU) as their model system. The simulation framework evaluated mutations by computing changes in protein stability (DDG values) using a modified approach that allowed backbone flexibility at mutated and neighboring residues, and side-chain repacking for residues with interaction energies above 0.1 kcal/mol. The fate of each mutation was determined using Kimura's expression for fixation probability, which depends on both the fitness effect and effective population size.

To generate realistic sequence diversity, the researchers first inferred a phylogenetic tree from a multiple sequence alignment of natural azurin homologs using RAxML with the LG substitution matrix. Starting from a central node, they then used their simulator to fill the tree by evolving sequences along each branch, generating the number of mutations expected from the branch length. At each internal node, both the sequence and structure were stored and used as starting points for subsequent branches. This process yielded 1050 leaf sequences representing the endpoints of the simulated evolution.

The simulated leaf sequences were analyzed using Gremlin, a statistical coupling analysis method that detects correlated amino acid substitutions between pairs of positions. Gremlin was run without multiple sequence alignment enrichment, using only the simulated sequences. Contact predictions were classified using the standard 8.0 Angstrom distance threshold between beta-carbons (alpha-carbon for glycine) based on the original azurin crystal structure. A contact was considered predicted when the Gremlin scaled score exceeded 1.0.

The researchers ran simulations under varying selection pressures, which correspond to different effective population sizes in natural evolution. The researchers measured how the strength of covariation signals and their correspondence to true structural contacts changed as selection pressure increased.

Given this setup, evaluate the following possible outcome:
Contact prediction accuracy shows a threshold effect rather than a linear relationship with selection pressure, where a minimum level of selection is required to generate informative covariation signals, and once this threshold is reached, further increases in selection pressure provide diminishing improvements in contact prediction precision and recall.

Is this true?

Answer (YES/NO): NO